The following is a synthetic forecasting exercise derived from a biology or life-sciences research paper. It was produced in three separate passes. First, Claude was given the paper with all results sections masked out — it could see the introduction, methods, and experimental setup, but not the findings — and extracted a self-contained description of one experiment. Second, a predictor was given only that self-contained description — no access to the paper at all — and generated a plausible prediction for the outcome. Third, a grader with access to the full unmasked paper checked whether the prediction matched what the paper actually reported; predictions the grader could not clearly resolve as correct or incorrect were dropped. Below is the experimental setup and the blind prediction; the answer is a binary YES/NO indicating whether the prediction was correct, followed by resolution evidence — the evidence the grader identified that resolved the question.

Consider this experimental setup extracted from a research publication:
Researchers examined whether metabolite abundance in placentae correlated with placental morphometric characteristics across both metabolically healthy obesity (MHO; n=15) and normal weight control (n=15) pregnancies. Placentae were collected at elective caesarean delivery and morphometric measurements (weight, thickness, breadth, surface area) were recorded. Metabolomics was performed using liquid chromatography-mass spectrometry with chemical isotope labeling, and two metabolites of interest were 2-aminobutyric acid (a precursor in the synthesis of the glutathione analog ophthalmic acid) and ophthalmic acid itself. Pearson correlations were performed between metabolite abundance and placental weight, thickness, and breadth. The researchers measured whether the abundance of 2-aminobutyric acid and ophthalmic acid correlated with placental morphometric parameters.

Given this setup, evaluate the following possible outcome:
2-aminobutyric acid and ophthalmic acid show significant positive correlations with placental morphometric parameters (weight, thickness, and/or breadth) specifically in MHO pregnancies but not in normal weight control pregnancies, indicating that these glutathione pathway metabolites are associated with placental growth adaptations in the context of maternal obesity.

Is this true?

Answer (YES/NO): NO